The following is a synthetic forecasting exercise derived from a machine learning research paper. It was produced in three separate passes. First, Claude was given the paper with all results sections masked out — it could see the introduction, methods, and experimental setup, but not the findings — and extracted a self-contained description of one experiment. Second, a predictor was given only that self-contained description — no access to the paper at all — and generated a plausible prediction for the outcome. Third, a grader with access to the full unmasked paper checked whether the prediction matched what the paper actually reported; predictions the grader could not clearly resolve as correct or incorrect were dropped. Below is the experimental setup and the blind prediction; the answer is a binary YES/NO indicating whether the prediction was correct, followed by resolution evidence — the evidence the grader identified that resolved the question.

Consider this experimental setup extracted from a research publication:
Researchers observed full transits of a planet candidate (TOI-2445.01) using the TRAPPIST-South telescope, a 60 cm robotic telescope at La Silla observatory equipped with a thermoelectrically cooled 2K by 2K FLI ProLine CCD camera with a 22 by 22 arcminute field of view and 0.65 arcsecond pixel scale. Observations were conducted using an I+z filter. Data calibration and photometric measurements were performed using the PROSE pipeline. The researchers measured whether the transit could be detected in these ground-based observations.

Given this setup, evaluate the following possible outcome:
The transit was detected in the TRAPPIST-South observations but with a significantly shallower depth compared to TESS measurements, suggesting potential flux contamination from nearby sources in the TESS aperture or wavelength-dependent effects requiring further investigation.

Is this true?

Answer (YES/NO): NO